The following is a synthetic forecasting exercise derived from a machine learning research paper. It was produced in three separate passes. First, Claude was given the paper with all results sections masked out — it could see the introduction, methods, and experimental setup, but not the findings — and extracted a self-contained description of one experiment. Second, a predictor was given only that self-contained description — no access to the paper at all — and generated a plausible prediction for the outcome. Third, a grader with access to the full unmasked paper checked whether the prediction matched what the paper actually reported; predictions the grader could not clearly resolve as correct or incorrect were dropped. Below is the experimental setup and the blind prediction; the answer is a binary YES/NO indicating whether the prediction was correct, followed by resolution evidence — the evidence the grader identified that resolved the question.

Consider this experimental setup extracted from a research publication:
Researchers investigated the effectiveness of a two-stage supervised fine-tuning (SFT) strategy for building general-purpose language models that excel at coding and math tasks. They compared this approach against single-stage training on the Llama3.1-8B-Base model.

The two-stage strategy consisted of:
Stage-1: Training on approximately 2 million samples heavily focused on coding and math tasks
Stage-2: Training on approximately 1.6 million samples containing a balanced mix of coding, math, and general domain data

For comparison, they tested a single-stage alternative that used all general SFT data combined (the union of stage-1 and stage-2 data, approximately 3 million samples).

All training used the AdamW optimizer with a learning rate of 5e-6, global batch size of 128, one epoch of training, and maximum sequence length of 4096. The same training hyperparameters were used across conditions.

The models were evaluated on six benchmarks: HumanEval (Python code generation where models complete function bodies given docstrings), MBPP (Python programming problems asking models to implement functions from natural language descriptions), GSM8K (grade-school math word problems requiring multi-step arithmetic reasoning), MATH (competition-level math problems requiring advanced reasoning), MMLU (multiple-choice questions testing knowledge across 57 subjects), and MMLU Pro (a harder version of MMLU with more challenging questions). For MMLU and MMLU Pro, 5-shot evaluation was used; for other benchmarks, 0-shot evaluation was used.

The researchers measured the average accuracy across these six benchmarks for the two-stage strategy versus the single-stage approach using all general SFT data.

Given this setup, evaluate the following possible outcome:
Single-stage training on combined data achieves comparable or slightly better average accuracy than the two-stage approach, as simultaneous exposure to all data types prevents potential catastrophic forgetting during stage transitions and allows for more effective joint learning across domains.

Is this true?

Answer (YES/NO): NO